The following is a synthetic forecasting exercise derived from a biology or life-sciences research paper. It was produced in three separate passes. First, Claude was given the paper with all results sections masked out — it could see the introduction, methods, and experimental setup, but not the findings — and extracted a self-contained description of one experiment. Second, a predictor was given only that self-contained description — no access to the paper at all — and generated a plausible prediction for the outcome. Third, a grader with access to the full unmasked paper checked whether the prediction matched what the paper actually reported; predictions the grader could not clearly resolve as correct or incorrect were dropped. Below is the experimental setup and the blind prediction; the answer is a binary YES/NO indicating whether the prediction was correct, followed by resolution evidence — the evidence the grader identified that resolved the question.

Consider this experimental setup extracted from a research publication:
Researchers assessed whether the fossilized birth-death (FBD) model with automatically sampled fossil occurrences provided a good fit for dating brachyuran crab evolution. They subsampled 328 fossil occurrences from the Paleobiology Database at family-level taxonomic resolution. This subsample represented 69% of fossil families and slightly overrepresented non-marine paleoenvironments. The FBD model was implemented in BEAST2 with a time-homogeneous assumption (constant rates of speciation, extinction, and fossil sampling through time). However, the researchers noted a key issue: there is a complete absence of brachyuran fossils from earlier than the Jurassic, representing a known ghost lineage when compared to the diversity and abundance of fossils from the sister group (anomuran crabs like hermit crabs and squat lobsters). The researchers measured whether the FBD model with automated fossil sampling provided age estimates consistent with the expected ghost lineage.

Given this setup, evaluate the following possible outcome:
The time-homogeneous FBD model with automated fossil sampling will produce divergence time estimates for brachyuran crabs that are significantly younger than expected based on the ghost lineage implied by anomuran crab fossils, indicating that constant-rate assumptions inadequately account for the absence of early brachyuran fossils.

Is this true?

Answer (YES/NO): YES